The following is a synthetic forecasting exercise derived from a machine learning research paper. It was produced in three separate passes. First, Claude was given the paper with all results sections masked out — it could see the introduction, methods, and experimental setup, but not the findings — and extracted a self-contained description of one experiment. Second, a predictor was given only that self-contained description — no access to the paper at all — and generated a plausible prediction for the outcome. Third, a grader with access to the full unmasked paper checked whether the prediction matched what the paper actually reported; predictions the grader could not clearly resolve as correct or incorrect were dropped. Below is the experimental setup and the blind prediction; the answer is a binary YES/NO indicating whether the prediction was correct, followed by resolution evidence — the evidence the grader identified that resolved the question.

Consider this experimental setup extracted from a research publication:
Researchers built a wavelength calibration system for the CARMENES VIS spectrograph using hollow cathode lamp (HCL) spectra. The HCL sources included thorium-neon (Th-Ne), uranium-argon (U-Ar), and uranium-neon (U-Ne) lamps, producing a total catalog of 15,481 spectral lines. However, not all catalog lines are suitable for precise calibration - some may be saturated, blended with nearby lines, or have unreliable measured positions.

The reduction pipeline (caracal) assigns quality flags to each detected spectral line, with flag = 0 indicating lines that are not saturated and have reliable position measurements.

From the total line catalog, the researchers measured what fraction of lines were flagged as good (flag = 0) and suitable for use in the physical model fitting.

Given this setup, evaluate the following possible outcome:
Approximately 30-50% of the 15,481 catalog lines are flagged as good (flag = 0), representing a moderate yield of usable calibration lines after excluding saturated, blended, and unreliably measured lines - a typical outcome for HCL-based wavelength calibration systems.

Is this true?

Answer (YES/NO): NO